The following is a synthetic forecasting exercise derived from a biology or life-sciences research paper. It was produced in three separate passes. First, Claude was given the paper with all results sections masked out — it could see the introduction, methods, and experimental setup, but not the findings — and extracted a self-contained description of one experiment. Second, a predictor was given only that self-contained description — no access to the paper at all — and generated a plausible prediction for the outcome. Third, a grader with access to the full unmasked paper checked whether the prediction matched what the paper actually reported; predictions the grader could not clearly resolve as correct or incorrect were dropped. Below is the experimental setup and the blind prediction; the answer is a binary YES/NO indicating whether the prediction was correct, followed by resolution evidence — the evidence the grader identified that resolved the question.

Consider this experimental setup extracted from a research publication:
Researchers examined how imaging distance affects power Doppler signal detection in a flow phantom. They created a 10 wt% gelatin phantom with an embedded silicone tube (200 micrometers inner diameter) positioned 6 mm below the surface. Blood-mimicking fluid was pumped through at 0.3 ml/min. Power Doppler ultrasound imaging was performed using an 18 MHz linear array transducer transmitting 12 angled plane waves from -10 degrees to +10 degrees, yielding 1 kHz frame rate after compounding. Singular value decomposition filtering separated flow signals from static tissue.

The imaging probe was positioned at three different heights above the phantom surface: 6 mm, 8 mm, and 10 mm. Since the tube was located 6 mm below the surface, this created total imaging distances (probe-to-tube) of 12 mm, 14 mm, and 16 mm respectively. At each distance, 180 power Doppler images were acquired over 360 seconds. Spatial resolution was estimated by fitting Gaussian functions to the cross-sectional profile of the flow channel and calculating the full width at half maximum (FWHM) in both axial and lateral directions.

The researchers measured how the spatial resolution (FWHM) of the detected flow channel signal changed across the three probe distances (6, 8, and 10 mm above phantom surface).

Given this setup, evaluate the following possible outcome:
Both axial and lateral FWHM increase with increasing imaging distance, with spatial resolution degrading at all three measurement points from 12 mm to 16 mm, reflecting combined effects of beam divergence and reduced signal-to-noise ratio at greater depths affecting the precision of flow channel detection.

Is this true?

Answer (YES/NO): YES